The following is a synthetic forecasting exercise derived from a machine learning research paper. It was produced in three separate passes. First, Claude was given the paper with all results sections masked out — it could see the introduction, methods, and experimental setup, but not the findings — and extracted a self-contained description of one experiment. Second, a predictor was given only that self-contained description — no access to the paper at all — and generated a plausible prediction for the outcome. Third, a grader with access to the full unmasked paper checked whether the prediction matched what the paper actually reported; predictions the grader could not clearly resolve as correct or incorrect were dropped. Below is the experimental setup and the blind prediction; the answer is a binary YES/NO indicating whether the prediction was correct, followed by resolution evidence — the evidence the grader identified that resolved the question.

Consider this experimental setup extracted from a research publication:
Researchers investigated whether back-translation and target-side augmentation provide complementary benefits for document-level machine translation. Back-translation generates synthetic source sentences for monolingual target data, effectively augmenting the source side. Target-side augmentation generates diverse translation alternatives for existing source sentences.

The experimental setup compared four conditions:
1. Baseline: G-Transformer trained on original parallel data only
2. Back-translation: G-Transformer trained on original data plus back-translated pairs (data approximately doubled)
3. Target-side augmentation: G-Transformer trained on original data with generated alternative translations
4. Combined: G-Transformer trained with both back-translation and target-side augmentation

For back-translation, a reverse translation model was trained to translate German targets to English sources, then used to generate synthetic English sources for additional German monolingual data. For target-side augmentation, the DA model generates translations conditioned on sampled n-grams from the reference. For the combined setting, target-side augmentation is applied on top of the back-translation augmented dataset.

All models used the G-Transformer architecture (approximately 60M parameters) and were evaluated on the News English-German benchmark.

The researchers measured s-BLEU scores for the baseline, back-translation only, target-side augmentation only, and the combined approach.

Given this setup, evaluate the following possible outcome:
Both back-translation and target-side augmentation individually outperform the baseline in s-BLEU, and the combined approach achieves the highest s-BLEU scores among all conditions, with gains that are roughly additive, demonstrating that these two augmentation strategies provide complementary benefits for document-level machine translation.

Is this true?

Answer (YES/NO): NO